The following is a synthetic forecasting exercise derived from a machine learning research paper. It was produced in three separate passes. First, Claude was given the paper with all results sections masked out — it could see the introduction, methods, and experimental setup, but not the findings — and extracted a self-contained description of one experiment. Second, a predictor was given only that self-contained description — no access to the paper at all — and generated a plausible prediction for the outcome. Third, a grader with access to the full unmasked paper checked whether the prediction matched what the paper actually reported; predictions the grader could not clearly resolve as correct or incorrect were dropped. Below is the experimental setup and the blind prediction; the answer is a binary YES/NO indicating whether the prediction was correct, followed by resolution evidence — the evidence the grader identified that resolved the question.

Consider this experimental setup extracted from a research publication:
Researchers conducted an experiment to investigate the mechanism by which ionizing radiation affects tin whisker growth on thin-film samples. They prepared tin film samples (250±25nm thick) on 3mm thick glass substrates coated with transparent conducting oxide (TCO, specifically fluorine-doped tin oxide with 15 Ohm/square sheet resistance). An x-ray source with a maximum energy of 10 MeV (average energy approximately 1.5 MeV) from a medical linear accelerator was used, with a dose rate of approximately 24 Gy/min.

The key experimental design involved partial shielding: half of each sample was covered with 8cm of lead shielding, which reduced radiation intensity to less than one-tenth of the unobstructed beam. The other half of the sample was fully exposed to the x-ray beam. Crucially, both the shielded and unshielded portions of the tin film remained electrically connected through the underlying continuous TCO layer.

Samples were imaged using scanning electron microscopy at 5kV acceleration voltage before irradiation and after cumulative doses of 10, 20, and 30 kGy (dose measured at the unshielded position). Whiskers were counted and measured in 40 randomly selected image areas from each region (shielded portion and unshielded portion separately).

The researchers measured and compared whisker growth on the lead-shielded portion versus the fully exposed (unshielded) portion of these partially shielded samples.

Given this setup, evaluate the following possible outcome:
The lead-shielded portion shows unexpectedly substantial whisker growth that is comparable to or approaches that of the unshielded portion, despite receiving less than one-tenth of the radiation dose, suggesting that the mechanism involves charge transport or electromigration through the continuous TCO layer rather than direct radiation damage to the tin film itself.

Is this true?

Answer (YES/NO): YES